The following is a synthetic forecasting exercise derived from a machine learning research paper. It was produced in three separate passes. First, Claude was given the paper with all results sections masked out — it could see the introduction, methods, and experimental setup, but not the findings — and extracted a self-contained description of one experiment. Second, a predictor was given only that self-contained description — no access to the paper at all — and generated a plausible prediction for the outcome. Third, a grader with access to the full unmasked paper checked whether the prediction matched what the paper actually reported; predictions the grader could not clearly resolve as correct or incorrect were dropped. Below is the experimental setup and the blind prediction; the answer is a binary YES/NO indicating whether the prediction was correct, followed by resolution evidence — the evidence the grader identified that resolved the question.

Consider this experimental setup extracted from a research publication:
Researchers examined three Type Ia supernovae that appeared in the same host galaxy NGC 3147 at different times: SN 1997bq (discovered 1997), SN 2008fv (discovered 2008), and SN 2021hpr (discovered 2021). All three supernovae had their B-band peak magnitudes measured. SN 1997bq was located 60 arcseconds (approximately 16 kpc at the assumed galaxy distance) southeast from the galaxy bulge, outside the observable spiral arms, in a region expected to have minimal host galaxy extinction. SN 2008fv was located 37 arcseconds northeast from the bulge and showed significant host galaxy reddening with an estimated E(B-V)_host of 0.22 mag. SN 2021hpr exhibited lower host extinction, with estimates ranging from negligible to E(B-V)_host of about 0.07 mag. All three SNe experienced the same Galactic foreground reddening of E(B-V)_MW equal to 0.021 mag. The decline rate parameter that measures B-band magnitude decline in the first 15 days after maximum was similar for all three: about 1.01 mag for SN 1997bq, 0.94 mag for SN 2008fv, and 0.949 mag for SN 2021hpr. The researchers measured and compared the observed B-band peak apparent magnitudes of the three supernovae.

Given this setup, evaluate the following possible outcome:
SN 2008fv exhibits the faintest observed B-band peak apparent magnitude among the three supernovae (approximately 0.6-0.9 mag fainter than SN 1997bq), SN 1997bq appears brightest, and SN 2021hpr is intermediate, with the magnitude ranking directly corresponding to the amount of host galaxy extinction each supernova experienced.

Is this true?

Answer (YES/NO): NO